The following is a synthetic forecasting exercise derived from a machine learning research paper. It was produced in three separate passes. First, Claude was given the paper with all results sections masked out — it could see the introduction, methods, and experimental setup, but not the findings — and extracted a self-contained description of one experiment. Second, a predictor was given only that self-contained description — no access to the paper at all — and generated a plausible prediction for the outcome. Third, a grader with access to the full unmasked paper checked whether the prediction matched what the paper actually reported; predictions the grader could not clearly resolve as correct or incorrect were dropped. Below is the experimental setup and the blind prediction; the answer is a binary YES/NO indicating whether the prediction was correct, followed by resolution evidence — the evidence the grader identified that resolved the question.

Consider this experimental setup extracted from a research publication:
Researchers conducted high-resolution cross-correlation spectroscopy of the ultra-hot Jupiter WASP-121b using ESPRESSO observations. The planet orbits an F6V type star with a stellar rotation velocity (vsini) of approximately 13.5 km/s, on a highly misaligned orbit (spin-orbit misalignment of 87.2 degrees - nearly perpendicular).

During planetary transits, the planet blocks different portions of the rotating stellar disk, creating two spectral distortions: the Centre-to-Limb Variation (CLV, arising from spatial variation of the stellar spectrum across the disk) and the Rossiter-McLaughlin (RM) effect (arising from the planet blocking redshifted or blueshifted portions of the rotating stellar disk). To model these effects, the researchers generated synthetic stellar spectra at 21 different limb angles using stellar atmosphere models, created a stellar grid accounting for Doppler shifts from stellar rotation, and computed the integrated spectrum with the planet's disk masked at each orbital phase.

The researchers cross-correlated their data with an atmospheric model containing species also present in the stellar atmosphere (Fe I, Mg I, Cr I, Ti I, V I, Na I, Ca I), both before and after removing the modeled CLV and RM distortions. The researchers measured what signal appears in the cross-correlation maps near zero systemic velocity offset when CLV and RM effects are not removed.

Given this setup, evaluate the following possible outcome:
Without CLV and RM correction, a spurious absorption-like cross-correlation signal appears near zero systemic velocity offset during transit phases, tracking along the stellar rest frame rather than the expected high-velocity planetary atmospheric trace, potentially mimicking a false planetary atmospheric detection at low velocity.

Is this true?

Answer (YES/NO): YES